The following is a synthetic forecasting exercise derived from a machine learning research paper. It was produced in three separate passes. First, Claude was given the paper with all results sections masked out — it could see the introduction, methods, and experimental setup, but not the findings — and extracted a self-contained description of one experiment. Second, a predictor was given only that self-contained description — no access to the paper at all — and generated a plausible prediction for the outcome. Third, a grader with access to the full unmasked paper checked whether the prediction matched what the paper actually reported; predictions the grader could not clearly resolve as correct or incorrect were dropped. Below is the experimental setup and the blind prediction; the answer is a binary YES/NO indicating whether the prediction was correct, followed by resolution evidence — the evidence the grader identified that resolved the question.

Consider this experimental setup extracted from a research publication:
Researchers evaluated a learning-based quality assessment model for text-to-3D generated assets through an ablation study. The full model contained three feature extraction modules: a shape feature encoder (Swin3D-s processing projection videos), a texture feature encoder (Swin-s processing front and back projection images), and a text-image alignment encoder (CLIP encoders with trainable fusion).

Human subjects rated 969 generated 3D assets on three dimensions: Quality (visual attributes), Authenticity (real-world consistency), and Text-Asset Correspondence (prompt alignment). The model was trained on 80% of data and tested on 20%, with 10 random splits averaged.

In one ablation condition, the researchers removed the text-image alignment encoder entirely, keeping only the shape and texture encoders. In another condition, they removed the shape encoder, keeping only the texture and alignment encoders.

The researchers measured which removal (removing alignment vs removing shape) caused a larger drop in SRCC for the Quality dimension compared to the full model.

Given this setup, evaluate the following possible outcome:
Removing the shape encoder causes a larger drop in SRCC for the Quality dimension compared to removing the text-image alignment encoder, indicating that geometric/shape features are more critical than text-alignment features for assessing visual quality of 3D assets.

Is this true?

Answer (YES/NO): NO